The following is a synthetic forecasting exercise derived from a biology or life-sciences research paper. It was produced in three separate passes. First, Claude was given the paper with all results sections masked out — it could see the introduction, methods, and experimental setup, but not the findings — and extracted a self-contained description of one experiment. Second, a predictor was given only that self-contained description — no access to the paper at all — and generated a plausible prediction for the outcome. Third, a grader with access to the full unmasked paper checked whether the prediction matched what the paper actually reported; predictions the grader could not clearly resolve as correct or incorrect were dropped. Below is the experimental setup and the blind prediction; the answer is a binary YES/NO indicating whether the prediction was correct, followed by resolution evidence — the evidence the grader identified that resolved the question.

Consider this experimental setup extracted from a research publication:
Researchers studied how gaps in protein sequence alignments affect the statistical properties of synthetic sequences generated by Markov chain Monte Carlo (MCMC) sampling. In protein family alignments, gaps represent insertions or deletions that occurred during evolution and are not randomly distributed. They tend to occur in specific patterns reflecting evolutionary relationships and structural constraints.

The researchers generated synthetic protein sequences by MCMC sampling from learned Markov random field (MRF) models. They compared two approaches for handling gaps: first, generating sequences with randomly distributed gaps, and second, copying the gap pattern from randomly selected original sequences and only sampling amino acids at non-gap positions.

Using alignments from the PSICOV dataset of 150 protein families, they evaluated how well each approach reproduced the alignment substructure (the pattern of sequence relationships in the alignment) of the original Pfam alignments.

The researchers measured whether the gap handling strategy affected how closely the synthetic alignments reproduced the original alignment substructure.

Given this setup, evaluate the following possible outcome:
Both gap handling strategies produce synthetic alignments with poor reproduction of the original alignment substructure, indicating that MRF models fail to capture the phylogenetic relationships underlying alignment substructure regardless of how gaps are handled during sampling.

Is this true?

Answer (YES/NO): NO